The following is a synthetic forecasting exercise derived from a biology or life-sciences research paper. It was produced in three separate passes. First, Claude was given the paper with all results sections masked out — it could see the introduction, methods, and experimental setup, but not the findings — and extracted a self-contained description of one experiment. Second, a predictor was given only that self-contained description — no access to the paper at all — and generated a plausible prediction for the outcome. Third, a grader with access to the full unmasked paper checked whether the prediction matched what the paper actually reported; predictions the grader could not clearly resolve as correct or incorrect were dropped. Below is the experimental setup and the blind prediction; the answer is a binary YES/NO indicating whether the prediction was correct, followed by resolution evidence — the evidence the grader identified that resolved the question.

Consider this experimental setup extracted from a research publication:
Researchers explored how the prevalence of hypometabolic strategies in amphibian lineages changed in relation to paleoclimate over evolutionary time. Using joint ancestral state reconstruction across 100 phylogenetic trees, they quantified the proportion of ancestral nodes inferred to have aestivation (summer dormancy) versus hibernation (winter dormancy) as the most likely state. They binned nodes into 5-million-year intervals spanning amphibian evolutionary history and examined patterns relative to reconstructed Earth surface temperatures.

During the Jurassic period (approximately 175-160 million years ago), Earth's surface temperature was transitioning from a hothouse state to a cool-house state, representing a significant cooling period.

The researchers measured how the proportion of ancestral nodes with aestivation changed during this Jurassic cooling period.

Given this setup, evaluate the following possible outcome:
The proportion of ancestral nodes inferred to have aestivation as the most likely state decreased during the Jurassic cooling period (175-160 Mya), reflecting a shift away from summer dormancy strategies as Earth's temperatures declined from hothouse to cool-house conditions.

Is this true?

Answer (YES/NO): YES